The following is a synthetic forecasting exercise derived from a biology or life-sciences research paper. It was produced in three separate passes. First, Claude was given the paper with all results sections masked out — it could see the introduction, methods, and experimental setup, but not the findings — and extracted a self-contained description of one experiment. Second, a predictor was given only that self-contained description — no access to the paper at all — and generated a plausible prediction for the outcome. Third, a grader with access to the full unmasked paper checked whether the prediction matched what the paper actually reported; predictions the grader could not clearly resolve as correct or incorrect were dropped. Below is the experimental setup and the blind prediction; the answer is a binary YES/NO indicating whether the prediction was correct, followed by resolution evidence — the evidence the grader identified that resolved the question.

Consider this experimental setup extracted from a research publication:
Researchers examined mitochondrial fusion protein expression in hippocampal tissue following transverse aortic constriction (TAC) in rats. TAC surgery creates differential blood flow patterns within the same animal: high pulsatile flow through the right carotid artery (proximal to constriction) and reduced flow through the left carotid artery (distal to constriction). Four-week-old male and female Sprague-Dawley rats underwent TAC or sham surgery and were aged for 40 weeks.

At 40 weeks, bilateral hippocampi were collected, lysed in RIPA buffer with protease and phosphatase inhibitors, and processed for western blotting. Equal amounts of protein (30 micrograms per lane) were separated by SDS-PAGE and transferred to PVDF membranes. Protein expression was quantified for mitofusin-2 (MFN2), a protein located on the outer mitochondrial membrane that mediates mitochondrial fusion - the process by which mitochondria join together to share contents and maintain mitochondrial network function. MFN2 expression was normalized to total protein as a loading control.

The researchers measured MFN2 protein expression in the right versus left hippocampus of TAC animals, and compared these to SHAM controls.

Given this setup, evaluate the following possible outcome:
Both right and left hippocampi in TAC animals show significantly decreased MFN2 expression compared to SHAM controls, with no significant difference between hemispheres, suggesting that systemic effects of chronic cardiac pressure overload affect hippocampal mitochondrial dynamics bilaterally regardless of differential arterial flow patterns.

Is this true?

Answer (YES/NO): NO